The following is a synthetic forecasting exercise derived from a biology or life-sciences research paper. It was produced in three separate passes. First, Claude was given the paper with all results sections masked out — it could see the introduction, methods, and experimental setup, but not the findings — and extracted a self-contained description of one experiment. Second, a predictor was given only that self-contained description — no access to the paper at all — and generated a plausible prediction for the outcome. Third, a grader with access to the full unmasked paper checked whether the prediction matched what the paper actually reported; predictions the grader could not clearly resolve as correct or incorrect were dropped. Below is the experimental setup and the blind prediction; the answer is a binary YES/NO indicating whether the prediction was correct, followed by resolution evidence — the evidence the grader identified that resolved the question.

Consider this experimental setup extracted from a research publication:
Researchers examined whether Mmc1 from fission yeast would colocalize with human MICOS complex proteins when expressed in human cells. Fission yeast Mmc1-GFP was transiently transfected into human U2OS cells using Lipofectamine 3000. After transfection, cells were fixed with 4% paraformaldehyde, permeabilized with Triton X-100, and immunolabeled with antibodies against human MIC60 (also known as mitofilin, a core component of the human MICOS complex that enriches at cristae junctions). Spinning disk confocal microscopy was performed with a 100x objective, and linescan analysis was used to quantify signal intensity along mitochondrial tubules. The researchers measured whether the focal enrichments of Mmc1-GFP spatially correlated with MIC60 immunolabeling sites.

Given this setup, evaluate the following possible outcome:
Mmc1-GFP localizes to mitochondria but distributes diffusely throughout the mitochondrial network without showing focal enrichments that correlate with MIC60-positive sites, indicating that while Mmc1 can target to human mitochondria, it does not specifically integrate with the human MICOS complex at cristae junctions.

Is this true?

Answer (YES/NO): NO